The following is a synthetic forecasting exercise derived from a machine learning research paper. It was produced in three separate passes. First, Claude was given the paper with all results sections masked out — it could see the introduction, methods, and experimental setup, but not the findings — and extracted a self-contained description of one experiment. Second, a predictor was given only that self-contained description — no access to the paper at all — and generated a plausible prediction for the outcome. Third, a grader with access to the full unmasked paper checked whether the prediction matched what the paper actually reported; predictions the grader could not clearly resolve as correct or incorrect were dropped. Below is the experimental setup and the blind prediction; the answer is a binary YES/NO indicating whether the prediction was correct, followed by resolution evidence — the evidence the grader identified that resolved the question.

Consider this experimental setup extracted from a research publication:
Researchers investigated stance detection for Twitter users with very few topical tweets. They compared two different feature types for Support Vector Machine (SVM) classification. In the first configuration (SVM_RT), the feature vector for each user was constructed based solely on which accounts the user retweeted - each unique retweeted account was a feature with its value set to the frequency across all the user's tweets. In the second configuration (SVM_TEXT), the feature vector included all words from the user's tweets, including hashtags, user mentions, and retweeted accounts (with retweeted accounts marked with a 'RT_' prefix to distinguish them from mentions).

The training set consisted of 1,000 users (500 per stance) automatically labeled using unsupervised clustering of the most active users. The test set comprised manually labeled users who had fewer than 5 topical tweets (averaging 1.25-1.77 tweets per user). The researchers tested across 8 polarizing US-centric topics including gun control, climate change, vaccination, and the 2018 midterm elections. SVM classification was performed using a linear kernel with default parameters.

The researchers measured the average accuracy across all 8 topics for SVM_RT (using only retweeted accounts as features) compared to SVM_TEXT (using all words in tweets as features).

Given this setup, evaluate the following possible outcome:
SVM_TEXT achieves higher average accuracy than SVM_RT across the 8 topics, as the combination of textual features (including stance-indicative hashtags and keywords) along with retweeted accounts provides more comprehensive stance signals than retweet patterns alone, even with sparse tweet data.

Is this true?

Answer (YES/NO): NO